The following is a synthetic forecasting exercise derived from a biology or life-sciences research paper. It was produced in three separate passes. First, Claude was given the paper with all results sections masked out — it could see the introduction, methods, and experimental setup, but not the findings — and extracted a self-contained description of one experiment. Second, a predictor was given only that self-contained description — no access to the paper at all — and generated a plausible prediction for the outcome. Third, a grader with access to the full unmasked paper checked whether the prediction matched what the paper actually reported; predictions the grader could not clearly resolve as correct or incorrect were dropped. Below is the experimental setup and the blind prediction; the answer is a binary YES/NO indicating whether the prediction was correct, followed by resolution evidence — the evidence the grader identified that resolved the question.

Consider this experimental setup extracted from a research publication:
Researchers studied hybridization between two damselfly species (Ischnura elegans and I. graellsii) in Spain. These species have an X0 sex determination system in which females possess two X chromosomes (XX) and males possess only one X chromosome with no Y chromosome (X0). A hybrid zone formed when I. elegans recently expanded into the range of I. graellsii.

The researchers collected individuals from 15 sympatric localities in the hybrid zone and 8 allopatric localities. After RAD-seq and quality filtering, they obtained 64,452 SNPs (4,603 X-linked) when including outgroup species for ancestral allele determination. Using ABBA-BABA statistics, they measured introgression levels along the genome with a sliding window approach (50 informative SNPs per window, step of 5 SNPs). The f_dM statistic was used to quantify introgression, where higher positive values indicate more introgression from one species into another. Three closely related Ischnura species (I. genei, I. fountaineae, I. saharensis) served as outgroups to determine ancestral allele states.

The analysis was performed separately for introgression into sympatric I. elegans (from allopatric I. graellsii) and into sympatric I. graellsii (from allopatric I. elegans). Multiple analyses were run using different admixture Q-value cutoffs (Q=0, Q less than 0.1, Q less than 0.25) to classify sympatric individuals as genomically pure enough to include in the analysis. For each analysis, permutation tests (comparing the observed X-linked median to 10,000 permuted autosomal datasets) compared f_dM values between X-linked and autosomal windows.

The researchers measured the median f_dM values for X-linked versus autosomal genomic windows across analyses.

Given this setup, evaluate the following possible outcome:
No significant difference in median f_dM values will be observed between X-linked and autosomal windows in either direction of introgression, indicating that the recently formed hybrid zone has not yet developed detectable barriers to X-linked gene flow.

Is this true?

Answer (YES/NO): NO